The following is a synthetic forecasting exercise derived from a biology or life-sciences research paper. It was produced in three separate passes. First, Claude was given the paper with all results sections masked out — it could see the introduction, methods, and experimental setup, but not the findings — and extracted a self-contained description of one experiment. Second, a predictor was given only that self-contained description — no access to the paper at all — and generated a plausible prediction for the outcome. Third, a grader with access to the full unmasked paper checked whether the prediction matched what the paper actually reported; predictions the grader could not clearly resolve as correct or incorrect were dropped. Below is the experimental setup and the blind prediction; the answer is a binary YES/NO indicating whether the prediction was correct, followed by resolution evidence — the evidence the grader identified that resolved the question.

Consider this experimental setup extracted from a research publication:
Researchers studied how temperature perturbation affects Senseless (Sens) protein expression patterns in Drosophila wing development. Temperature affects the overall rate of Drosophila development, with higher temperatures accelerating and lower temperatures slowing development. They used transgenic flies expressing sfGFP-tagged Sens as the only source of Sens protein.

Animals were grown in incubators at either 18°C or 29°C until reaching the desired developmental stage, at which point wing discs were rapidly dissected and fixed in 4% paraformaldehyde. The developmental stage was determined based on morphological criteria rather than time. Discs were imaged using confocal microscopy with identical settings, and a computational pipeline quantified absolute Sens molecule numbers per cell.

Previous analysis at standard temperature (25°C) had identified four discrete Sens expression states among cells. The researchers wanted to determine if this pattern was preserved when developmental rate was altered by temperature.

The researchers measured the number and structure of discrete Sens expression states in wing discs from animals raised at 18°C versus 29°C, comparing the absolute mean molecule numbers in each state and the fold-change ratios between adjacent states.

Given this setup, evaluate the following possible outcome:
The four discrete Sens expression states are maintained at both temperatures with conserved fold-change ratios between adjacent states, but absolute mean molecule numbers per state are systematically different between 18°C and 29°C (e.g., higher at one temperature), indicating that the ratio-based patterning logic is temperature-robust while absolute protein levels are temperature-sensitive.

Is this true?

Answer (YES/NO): NO